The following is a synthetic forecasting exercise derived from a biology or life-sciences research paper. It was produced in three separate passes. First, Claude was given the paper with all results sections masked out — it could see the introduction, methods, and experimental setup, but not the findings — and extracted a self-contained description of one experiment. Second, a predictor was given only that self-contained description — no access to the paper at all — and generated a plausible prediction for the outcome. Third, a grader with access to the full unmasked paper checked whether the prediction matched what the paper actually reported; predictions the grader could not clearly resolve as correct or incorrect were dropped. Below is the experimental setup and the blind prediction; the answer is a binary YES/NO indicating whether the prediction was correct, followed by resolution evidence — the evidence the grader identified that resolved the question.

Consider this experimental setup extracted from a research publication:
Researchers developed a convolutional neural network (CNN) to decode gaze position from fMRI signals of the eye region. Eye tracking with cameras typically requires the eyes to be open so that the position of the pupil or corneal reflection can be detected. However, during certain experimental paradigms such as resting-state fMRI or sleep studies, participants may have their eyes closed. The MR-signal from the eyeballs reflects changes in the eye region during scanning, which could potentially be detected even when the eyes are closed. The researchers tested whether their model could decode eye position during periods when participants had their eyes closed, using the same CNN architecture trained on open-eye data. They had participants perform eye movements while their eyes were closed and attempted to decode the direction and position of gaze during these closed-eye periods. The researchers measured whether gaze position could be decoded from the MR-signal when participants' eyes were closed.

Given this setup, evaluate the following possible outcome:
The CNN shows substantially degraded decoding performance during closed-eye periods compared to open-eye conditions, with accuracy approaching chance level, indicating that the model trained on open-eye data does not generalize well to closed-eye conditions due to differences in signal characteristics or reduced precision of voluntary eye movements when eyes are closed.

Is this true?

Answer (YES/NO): NO